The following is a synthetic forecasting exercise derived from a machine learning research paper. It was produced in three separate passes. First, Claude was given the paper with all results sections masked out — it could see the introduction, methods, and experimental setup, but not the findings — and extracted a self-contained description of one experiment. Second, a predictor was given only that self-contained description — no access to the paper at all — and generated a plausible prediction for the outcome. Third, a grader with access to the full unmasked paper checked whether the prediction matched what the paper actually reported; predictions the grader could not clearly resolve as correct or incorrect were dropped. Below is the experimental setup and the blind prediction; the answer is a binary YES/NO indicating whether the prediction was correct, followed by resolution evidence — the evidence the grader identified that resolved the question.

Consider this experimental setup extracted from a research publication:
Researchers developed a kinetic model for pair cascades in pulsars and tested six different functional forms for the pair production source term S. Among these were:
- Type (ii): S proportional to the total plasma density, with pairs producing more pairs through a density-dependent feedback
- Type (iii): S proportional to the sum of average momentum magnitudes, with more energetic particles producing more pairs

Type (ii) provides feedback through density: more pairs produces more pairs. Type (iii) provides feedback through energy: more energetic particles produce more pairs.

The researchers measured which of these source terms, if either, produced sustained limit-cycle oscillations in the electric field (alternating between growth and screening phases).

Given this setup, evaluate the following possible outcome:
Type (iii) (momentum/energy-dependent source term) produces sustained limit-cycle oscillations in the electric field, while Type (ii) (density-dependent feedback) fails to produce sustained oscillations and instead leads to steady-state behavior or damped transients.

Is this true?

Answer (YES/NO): NO